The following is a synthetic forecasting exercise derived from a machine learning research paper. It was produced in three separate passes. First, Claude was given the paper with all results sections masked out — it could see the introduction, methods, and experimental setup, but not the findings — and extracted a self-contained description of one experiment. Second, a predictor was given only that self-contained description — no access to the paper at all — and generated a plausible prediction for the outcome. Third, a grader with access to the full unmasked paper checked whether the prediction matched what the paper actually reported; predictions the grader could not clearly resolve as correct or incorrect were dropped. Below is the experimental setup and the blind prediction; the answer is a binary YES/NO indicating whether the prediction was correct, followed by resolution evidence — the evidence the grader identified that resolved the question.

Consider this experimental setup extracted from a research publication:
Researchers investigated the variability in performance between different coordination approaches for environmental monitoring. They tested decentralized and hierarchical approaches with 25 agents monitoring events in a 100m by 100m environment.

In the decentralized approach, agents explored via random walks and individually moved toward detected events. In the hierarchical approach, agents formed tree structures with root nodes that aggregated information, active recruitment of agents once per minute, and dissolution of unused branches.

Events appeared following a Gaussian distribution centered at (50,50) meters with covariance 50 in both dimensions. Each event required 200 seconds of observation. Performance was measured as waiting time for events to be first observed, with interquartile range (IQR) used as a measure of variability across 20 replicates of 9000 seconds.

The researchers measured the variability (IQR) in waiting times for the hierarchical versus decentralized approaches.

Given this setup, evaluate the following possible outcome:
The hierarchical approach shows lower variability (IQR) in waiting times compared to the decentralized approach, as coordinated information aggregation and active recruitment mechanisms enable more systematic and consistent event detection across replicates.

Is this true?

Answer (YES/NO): NO